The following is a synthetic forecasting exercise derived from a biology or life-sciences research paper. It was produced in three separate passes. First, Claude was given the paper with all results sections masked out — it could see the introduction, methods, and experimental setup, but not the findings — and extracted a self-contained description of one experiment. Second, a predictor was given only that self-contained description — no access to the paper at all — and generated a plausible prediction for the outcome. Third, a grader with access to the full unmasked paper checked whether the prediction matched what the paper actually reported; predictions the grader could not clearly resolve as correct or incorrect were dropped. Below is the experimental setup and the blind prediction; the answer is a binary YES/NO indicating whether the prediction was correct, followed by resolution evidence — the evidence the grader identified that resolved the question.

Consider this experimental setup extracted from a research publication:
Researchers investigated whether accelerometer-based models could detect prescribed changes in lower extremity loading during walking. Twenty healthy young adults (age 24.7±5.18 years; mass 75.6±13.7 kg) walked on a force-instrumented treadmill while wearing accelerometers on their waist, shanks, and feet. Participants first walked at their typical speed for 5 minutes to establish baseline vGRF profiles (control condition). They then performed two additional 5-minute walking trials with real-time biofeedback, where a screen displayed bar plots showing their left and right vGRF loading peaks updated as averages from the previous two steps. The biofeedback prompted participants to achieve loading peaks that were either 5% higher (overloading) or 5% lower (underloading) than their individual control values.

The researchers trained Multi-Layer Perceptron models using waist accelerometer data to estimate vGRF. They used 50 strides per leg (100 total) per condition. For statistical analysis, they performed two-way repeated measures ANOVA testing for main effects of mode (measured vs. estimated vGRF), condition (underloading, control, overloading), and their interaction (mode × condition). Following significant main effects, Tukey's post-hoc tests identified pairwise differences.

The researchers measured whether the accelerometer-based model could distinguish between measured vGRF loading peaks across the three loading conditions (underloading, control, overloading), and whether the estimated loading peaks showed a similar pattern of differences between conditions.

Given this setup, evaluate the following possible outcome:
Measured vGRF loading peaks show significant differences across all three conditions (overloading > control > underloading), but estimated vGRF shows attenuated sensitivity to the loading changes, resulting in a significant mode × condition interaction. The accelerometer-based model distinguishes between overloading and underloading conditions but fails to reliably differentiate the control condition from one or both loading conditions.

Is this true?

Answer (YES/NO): NO